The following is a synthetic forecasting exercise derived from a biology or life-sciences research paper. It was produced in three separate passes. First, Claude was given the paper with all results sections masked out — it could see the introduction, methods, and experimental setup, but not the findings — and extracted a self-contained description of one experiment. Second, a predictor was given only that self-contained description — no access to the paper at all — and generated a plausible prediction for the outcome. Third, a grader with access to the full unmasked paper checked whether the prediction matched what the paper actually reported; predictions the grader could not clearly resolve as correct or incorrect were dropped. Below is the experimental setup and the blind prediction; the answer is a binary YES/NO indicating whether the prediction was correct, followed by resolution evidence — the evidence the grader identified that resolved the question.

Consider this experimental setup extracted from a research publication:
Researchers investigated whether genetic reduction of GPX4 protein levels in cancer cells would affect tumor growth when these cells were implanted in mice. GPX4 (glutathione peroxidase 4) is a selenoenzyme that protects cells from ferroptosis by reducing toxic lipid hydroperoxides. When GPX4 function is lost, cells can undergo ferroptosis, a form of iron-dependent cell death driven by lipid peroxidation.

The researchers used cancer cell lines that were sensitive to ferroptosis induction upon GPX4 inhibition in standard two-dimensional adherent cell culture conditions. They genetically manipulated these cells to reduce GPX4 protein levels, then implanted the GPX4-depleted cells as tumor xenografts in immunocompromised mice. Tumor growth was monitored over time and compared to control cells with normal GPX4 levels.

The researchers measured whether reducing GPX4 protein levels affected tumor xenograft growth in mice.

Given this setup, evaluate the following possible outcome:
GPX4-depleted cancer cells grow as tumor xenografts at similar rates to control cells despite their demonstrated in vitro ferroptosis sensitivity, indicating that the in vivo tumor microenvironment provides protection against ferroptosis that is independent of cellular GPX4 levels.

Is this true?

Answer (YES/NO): YES